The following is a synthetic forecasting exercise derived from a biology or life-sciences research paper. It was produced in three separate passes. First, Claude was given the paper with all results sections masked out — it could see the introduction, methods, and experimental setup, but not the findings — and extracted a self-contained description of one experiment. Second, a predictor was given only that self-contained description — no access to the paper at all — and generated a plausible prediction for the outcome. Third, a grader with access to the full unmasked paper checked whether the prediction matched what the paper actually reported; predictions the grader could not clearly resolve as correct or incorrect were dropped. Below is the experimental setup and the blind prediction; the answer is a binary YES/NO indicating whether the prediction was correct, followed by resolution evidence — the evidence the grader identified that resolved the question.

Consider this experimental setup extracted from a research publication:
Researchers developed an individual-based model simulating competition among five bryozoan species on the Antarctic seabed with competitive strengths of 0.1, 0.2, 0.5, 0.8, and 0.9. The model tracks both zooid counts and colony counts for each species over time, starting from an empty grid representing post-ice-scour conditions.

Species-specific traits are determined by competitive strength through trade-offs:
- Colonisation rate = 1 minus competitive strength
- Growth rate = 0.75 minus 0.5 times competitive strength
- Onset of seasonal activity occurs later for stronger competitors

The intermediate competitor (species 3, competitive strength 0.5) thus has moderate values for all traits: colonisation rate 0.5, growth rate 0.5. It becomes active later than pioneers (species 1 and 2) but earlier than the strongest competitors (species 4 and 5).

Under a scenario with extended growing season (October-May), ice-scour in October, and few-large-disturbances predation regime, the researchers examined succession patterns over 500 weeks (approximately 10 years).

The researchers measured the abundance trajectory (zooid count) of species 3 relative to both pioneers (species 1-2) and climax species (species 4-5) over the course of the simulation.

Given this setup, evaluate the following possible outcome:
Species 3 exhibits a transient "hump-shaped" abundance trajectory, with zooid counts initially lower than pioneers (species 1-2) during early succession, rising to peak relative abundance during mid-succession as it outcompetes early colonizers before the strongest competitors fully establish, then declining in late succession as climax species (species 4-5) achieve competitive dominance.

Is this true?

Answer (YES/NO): YES